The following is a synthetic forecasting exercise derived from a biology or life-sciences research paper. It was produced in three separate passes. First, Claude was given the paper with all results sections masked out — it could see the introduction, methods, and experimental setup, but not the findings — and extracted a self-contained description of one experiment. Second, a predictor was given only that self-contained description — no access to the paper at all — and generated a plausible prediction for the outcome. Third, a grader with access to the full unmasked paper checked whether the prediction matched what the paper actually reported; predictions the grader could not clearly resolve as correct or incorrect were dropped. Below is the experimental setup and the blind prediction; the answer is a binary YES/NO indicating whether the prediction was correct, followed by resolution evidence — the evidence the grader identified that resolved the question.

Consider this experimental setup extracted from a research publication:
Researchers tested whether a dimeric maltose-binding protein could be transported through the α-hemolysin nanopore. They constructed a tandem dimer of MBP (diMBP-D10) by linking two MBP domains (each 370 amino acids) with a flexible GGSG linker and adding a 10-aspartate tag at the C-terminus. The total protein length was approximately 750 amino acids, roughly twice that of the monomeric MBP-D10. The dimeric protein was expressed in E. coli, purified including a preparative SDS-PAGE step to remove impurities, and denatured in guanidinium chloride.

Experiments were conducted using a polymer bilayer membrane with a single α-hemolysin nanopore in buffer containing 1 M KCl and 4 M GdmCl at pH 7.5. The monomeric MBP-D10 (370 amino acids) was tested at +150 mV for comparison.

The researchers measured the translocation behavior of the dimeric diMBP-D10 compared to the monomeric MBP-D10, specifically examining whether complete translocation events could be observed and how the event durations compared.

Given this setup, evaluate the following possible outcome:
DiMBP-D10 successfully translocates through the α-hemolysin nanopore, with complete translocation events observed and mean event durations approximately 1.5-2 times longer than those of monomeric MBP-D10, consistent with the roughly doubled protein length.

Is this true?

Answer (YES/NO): YES